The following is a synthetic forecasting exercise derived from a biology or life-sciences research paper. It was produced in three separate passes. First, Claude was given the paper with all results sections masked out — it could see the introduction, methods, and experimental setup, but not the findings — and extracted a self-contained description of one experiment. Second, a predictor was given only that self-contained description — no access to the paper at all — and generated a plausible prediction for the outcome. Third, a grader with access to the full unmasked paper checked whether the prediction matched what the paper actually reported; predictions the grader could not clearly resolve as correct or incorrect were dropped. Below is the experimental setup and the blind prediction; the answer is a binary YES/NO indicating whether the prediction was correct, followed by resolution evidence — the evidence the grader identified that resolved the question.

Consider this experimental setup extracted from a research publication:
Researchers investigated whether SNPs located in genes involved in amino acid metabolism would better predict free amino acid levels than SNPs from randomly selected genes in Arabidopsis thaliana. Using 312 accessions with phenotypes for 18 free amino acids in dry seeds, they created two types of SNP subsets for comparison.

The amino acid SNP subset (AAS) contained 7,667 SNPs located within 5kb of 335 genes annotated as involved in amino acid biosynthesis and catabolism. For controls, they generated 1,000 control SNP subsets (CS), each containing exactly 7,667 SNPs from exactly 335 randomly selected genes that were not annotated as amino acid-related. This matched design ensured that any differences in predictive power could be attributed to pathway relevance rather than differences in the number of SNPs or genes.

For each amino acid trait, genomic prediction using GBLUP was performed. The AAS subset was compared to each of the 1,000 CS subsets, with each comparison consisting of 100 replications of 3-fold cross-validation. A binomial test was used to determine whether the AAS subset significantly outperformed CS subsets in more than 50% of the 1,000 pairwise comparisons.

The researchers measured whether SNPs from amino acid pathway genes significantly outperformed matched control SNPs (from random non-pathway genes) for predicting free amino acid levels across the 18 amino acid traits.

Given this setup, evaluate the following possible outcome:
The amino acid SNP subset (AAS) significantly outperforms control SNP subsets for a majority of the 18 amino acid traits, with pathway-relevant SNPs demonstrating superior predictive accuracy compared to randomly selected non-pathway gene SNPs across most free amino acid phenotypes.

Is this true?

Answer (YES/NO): YES